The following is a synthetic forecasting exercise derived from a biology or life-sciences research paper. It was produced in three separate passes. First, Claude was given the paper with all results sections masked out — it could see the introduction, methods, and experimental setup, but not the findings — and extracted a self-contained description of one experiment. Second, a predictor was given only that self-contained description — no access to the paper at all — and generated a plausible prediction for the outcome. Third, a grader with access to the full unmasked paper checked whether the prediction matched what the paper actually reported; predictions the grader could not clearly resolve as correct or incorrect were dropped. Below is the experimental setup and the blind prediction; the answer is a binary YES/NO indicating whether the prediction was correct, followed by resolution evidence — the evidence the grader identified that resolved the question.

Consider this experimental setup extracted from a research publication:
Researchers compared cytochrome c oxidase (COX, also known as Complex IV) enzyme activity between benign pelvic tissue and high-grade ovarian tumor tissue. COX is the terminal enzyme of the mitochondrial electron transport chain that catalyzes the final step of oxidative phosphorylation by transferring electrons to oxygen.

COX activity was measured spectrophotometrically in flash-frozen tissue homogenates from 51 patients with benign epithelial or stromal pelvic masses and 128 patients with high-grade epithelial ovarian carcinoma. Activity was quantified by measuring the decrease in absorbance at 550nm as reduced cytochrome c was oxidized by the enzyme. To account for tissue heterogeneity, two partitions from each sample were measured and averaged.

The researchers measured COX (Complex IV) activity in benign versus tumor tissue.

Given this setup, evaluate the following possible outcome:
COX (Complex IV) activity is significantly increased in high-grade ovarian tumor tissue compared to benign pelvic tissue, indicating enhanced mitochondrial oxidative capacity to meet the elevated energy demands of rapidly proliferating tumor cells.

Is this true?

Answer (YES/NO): YES